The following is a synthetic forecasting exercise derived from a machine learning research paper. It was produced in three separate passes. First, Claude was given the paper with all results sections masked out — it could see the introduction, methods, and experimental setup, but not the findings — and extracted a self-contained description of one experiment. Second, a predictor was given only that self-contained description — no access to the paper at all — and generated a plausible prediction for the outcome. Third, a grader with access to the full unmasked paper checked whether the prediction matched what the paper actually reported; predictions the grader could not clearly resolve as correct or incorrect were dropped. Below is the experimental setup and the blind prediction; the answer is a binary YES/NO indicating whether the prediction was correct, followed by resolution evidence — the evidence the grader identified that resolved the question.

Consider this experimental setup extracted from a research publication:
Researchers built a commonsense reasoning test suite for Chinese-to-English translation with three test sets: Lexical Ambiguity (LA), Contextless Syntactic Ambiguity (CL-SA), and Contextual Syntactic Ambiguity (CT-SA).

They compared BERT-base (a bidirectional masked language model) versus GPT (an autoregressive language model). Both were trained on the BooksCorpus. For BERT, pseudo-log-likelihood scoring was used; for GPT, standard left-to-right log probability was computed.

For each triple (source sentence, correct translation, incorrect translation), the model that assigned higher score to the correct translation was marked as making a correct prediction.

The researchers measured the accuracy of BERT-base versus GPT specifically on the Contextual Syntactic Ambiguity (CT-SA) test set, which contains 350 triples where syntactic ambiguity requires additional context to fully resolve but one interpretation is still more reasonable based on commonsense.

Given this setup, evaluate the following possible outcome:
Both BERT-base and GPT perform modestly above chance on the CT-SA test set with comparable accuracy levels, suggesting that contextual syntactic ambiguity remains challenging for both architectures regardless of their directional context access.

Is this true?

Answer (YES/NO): YES